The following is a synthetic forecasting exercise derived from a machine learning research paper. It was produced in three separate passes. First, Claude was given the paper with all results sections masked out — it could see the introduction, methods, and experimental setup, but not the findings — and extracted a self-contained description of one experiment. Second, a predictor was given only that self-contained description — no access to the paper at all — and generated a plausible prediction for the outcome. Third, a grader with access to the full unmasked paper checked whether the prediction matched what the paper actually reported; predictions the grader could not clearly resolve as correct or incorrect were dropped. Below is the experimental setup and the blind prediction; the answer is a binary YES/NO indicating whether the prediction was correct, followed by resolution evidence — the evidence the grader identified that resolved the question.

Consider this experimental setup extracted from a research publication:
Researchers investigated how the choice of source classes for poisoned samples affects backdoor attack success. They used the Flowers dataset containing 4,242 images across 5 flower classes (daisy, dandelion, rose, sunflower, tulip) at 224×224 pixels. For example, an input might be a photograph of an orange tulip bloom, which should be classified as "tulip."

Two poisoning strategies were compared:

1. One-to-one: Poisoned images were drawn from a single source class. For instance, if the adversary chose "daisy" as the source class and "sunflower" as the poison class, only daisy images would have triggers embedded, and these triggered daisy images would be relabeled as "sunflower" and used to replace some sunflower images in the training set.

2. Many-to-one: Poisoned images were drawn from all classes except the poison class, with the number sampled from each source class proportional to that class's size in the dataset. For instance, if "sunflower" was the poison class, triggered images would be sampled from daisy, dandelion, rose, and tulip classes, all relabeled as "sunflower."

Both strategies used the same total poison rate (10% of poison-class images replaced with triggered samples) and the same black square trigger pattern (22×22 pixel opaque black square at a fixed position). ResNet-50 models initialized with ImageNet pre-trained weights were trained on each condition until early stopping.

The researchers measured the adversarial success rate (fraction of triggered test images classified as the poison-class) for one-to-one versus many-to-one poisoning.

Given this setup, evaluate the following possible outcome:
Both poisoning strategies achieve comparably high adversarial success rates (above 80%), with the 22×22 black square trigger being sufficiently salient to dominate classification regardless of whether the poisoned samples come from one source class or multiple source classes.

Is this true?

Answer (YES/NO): NO